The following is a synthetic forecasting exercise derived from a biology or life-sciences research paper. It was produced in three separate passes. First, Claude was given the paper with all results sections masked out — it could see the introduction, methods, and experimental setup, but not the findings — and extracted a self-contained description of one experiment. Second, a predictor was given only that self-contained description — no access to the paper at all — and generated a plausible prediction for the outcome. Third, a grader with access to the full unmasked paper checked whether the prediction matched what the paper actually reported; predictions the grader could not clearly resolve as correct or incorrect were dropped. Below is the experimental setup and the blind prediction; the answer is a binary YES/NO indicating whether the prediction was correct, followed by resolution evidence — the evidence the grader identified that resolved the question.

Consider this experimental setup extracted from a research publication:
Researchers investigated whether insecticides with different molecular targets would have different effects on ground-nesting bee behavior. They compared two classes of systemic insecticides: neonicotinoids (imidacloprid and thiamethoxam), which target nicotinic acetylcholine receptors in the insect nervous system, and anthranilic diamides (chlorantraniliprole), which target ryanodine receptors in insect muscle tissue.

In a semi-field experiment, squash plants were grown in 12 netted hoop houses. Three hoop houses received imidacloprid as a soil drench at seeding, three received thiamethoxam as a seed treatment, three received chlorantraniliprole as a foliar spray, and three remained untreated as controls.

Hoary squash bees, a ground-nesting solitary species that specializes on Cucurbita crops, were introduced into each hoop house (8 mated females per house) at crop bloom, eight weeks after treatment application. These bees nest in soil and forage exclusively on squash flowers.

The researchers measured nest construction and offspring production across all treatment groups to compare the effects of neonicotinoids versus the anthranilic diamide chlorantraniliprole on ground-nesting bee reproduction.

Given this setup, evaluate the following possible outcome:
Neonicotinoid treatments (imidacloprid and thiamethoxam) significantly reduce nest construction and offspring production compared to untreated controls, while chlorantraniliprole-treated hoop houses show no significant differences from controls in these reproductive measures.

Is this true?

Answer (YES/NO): NO